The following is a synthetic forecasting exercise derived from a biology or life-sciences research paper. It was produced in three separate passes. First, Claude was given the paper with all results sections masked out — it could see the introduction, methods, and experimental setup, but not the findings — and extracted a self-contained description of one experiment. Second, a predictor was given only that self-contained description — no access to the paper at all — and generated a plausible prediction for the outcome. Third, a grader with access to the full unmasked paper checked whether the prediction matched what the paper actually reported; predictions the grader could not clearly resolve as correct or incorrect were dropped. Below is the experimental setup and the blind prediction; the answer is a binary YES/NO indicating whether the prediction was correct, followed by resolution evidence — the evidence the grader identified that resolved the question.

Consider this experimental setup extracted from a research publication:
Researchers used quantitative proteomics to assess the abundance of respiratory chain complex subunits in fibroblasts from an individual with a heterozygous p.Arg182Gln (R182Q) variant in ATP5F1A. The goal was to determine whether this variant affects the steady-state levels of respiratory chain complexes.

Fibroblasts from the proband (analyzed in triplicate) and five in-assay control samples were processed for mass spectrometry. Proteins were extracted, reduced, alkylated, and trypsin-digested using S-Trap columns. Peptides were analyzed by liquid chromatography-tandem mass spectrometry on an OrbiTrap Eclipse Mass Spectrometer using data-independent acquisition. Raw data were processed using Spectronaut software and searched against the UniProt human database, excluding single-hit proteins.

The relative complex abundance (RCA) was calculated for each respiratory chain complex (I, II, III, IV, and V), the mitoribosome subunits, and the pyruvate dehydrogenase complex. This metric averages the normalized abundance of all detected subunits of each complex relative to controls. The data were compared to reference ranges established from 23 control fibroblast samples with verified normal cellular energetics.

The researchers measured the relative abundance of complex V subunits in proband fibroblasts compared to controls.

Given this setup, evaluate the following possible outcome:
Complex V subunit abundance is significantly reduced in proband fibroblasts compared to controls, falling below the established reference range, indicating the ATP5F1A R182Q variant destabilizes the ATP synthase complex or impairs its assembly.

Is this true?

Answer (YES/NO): YES